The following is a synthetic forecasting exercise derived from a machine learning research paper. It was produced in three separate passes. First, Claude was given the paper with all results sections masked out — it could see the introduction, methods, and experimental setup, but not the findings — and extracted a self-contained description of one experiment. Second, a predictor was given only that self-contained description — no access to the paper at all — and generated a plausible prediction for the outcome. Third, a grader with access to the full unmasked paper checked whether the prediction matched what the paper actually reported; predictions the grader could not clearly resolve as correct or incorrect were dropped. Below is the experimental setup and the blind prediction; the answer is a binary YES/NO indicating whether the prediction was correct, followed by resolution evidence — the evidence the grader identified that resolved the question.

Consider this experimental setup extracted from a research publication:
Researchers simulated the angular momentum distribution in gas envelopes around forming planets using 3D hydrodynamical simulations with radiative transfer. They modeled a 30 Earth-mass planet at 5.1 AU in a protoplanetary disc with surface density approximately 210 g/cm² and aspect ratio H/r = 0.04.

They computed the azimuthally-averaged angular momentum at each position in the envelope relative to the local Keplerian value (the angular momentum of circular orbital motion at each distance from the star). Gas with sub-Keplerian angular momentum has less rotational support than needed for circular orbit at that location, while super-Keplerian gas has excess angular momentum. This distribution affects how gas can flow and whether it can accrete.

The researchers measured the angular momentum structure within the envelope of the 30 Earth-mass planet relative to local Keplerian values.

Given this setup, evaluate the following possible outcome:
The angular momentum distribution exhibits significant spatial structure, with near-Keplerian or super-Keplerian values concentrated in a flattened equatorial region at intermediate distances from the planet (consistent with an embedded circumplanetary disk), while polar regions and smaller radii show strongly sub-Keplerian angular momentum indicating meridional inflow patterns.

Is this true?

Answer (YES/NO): NO